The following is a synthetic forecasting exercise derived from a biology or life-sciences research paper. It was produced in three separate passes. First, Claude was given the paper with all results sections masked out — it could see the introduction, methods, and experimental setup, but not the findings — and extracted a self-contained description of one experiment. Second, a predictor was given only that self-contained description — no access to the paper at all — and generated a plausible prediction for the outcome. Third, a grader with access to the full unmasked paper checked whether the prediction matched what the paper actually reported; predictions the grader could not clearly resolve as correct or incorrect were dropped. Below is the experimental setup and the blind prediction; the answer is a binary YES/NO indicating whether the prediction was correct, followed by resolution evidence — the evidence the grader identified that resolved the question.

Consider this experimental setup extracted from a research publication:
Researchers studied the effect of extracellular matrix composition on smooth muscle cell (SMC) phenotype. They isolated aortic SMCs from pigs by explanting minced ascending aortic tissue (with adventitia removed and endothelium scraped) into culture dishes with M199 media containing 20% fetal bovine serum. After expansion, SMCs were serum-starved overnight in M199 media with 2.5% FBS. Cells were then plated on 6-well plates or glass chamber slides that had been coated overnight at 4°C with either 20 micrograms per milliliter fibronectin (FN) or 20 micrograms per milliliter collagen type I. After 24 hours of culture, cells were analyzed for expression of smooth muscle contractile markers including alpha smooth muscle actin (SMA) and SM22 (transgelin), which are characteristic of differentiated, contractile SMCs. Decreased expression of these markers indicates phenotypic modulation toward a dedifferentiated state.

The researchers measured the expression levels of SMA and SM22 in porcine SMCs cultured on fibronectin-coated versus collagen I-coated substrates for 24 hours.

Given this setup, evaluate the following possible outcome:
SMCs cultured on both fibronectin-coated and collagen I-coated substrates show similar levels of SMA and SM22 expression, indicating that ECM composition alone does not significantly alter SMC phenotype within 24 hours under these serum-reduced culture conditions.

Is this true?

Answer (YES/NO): NO